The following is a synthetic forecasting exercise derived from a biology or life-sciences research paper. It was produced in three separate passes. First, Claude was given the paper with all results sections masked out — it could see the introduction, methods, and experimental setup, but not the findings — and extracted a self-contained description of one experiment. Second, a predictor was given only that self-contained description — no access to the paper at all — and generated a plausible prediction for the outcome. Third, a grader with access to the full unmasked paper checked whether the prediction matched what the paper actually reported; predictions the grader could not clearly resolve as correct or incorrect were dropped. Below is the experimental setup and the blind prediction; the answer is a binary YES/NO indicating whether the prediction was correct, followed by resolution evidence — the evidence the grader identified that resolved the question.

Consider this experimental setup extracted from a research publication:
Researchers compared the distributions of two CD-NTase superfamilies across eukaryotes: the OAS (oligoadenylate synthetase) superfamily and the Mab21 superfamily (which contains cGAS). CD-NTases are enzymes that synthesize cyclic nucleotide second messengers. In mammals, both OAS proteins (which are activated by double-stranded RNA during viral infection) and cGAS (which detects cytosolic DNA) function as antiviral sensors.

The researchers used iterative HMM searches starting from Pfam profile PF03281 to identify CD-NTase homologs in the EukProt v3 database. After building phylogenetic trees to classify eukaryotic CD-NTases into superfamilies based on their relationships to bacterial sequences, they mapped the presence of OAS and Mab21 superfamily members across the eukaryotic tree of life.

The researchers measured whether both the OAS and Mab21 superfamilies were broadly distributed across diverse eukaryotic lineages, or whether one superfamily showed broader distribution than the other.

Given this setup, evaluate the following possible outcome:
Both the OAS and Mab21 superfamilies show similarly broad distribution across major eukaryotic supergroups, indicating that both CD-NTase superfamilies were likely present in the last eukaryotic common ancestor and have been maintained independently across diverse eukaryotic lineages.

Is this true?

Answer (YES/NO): NO